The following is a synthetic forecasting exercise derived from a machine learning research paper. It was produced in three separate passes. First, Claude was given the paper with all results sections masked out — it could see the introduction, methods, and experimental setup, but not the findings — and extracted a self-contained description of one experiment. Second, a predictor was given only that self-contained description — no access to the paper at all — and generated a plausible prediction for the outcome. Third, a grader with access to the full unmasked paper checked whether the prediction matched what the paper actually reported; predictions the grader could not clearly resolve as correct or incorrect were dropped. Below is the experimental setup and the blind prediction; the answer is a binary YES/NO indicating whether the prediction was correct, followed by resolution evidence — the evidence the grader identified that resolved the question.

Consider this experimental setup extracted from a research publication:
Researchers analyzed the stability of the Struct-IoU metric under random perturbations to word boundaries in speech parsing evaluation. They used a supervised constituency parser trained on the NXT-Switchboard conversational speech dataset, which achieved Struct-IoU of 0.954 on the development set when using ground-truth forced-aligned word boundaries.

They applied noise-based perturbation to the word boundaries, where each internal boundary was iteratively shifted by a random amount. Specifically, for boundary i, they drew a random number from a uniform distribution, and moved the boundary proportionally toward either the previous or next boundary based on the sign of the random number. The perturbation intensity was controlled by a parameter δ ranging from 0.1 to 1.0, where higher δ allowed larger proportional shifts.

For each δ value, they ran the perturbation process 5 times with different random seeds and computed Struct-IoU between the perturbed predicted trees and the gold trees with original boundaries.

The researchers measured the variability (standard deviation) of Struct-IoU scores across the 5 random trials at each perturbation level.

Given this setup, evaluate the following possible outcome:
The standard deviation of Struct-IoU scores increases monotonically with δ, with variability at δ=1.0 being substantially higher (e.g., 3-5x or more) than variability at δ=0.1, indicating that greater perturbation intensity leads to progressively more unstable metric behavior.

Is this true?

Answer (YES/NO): NO